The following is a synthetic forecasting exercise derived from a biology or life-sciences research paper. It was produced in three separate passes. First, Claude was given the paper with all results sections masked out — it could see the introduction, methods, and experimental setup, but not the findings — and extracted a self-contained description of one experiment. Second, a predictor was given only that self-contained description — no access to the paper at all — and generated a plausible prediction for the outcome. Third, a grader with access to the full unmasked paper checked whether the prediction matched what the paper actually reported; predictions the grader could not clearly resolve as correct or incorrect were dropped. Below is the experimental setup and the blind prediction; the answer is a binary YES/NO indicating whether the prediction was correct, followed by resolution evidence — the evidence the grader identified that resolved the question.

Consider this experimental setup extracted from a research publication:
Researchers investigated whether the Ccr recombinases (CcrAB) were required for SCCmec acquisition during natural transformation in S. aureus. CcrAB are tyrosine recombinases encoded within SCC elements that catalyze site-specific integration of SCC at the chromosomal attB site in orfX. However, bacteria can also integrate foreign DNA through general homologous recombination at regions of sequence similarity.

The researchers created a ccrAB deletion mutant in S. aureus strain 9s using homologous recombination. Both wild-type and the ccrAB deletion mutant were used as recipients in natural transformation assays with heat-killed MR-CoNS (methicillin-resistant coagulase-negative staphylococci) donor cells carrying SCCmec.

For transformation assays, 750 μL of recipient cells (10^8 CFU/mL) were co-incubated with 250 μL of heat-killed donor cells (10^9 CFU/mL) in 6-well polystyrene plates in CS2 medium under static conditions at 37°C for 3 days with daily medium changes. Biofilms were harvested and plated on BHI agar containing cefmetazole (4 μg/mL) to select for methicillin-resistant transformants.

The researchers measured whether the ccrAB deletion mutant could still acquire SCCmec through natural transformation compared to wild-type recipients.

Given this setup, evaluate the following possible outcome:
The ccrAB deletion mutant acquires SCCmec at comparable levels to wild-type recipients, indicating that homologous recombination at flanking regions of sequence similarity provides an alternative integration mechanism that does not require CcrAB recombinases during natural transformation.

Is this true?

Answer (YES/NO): NO